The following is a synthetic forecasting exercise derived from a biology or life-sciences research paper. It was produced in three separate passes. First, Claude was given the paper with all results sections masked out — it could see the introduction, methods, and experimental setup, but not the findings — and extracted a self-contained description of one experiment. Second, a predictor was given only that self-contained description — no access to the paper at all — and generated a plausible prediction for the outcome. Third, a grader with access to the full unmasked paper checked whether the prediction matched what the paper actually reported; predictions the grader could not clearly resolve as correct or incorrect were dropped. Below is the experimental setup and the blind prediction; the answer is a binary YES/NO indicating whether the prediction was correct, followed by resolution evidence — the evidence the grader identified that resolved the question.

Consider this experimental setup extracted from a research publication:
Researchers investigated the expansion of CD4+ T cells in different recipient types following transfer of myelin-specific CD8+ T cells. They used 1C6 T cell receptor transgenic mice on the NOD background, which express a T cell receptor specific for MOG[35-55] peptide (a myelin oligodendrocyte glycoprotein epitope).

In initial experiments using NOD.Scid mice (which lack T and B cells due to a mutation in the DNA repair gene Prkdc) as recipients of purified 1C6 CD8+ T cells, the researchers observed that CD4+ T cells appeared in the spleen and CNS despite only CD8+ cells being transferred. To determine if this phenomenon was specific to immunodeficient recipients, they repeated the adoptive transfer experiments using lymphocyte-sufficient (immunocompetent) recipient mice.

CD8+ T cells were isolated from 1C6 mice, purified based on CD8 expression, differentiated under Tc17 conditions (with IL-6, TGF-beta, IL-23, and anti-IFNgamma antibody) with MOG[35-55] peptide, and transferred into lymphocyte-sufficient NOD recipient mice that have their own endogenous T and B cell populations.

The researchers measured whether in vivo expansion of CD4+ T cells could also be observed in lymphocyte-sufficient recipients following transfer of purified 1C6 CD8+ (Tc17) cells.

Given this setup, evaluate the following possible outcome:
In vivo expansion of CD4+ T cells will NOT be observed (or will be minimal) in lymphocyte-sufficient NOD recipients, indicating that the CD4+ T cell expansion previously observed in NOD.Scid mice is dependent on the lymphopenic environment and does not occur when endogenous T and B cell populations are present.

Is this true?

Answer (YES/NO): NO